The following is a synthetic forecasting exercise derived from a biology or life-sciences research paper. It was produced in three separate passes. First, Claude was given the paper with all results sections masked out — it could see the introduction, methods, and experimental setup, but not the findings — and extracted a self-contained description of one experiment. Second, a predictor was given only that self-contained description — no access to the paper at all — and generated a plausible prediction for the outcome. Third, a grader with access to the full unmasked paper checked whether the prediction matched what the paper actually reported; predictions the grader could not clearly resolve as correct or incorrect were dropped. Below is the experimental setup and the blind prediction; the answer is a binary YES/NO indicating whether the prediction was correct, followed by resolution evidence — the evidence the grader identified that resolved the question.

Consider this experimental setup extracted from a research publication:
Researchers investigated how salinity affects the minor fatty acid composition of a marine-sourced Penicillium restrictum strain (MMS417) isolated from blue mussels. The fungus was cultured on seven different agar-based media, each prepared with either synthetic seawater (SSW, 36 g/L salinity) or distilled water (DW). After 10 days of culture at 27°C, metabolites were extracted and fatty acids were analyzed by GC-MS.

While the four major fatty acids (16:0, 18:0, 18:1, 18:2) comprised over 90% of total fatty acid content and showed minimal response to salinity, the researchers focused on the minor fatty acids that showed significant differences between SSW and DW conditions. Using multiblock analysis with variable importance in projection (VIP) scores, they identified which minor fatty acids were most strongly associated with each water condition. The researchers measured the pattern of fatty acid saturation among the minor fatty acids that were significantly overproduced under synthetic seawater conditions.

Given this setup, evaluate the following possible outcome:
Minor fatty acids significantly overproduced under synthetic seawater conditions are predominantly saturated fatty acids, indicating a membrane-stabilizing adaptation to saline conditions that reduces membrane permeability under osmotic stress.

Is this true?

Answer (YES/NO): YES